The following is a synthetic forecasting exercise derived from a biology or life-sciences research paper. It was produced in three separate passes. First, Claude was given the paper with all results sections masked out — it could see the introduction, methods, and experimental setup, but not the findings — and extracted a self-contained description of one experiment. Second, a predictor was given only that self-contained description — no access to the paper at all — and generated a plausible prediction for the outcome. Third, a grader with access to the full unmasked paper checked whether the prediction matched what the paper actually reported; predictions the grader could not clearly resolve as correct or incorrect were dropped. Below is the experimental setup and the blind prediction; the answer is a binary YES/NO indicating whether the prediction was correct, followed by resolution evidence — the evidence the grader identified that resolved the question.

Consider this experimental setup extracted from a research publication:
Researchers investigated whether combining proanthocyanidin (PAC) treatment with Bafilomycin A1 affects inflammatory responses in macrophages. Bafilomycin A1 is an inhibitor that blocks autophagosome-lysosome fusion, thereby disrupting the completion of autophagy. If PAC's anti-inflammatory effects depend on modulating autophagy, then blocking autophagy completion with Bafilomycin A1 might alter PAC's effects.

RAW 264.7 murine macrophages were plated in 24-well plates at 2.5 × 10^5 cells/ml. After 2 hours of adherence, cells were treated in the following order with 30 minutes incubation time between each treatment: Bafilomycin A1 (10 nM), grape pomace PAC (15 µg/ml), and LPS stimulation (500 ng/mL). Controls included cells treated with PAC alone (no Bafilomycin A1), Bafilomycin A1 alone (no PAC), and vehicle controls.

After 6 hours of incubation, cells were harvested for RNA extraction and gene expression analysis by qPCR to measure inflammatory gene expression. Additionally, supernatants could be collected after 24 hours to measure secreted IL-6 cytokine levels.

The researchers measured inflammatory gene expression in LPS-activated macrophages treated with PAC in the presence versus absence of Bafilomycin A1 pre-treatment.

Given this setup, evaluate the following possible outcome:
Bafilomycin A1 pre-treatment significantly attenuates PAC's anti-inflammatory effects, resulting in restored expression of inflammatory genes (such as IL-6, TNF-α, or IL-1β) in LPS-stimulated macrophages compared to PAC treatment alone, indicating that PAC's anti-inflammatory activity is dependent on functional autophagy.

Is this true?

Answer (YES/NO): NO